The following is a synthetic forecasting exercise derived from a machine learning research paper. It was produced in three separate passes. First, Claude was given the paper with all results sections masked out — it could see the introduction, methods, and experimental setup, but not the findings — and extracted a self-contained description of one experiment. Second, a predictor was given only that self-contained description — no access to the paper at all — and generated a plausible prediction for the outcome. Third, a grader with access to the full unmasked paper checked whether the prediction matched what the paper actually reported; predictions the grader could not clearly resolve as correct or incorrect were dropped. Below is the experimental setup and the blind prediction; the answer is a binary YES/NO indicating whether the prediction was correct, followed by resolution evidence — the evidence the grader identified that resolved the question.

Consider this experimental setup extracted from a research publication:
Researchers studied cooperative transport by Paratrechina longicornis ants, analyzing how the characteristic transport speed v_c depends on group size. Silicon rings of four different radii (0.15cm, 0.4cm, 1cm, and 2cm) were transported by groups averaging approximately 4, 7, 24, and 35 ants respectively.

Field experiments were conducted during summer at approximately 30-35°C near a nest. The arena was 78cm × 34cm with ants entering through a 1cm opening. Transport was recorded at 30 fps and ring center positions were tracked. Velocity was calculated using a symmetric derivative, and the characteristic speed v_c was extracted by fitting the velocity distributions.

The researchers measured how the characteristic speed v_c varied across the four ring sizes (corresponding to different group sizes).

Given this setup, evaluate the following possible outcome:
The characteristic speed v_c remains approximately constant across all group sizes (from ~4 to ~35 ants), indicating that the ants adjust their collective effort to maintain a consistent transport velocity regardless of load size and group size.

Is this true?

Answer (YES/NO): NO